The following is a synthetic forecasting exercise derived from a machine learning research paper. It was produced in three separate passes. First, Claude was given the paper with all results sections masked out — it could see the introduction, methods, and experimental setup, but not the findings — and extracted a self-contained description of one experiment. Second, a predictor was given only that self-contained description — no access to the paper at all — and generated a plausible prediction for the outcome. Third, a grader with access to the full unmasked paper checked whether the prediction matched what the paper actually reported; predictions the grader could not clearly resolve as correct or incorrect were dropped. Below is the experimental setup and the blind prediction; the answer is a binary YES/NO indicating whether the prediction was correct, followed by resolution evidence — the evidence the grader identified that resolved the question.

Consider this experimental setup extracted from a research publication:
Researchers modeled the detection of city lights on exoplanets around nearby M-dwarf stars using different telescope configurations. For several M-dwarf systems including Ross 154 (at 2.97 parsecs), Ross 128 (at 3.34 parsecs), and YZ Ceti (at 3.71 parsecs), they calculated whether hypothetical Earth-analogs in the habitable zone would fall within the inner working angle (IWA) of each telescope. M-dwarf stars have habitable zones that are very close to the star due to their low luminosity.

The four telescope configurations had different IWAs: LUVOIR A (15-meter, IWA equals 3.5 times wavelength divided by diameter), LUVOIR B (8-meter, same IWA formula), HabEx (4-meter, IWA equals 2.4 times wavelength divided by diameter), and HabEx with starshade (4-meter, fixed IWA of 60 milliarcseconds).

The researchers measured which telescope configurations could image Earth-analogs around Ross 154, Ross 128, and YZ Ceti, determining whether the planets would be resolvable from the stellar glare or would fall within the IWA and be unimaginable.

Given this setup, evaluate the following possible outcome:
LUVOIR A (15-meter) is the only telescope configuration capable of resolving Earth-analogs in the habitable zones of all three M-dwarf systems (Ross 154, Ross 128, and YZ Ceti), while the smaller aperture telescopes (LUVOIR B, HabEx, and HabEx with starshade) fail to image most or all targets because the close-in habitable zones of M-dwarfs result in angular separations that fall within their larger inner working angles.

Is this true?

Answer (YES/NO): YES